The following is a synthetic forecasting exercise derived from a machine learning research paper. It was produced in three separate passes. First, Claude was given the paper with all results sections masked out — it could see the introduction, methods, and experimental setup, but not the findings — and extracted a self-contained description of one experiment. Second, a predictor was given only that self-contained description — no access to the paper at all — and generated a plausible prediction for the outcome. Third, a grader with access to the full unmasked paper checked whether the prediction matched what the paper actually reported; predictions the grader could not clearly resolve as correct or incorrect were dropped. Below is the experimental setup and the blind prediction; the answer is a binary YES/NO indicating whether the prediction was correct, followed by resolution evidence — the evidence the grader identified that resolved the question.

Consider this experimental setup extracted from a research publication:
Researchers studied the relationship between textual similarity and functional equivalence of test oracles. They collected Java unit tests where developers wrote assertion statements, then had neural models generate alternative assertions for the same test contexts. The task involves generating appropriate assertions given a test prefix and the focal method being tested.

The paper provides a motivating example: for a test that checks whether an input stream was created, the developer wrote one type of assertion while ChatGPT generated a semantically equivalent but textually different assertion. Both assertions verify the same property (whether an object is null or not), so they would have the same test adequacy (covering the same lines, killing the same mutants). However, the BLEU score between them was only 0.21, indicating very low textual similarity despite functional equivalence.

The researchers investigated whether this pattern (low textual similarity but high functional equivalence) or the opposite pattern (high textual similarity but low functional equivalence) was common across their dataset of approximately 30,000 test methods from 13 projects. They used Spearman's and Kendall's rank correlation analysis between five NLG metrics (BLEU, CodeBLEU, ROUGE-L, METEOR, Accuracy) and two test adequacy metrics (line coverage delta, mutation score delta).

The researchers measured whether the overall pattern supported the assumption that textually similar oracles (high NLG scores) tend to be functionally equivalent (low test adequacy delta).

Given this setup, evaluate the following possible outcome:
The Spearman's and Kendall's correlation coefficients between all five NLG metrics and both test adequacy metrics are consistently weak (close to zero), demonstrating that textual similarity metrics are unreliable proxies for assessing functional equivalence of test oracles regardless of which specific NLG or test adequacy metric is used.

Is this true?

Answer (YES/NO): YES